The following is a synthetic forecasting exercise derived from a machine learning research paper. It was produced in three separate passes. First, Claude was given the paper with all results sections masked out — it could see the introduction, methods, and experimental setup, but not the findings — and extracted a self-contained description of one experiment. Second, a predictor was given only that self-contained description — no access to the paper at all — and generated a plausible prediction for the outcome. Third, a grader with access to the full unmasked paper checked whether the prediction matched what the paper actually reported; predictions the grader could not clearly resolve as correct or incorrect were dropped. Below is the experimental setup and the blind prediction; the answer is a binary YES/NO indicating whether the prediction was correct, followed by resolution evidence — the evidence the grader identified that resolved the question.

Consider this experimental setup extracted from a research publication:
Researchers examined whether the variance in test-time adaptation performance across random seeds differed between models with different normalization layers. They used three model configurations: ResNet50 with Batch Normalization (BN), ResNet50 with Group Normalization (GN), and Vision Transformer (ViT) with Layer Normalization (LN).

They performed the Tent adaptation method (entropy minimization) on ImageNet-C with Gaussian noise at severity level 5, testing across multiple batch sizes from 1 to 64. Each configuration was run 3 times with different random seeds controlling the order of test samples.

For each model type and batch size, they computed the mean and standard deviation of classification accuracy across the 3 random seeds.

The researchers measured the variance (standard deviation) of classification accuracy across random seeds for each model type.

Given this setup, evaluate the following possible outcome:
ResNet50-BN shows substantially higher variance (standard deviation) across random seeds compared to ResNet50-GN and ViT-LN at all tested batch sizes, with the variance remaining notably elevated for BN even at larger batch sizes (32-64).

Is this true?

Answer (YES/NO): NO